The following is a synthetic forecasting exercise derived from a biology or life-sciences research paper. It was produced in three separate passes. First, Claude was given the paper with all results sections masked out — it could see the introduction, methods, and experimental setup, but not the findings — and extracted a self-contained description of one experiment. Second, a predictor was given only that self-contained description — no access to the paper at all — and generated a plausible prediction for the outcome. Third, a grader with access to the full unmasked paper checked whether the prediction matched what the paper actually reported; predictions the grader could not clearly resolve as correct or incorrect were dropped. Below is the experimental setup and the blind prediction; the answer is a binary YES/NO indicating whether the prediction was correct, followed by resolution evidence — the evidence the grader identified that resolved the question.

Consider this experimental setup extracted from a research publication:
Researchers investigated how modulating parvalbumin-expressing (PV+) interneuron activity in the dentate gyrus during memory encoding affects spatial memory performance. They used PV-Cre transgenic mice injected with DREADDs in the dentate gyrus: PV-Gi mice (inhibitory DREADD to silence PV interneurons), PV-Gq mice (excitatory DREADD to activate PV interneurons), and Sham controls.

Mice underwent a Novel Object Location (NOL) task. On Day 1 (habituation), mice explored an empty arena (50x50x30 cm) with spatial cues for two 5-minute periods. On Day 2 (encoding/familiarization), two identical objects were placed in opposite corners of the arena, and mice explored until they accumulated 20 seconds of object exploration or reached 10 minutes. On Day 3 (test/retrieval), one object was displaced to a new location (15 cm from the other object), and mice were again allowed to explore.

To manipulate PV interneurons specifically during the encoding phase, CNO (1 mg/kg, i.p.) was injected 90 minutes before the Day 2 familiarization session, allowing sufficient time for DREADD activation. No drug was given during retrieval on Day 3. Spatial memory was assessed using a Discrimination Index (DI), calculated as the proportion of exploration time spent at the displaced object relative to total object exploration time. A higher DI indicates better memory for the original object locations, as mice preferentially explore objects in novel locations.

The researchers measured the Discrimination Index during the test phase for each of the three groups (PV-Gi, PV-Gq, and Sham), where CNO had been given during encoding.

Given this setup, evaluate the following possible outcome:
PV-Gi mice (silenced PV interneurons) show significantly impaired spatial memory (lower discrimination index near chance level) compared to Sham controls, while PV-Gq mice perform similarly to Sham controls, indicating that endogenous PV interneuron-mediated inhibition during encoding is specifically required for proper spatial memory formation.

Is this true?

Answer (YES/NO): NO